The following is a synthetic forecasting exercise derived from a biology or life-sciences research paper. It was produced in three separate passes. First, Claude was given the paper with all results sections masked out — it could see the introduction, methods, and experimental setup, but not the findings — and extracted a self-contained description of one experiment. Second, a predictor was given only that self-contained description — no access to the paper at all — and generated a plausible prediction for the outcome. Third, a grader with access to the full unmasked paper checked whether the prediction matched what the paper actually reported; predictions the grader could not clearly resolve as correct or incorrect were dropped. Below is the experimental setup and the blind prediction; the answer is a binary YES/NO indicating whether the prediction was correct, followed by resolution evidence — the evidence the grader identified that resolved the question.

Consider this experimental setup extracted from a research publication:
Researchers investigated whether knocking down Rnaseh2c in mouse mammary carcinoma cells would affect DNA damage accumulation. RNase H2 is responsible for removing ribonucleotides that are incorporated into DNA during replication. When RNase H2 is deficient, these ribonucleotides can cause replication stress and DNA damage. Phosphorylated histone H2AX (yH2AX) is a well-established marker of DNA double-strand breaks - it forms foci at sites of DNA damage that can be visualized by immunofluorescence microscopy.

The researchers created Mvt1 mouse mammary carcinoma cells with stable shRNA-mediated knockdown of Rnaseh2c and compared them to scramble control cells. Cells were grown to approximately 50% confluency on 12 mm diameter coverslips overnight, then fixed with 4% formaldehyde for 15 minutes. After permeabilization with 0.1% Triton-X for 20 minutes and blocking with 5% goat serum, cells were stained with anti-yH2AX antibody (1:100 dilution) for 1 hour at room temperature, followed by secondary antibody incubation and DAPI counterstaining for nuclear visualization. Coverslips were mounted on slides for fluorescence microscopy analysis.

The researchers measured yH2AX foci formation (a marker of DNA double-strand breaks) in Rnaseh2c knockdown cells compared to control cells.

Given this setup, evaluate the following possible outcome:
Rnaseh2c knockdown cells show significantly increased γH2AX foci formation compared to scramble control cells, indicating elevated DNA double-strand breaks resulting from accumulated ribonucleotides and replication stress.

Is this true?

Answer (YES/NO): NO